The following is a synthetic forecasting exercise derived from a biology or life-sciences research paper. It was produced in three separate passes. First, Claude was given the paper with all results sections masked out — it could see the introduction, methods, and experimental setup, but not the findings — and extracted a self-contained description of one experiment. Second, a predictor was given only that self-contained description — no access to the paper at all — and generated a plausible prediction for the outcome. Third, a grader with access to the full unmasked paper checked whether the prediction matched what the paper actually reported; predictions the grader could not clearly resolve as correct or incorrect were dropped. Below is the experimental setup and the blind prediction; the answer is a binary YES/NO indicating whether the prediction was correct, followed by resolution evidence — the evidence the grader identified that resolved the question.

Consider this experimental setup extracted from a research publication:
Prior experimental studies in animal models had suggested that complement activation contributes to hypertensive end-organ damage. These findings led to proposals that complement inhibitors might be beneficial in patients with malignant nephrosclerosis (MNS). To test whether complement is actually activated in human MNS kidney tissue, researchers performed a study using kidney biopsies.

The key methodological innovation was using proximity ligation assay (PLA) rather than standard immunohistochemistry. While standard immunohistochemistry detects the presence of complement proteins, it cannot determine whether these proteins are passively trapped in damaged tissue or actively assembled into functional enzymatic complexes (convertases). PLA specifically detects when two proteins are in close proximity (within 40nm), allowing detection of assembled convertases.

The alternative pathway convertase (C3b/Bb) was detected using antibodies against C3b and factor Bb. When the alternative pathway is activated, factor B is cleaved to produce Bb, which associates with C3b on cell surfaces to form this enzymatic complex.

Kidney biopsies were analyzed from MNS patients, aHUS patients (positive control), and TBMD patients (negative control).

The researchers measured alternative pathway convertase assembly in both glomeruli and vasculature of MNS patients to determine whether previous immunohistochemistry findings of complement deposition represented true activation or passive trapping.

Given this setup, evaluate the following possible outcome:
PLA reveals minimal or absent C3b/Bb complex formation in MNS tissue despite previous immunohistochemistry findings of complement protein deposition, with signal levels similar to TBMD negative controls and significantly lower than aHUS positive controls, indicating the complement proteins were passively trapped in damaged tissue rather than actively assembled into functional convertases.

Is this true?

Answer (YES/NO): YES